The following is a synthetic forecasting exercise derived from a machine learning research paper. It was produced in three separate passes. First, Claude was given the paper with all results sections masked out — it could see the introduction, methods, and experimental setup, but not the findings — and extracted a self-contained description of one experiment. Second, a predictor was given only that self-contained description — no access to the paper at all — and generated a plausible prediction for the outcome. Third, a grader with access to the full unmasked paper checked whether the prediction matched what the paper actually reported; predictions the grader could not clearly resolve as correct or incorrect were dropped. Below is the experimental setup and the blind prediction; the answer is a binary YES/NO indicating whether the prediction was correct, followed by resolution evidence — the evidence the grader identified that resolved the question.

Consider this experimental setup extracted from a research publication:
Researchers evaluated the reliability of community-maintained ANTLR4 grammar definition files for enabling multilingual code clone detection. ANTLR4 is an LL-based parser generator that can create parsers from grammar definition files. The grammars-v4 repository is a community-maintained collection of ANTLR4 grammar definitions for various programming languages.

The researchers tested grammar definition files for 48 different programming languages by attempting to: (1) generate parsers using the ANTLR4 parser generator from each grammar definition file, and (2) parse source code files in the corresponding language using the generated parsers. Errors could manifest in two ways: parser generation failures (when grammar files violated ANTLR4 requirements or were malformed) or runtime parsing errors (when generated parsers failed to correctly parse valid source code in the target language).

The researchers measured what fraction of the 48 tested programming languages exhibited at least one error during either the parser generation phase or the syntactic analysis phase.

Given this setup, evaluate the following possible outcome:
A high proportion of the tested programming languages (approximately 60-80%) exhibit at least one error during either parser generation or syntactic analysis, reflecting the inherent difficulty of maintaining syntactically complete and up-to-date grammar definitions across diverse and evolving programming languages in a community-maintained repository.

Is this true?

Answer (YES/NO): NO